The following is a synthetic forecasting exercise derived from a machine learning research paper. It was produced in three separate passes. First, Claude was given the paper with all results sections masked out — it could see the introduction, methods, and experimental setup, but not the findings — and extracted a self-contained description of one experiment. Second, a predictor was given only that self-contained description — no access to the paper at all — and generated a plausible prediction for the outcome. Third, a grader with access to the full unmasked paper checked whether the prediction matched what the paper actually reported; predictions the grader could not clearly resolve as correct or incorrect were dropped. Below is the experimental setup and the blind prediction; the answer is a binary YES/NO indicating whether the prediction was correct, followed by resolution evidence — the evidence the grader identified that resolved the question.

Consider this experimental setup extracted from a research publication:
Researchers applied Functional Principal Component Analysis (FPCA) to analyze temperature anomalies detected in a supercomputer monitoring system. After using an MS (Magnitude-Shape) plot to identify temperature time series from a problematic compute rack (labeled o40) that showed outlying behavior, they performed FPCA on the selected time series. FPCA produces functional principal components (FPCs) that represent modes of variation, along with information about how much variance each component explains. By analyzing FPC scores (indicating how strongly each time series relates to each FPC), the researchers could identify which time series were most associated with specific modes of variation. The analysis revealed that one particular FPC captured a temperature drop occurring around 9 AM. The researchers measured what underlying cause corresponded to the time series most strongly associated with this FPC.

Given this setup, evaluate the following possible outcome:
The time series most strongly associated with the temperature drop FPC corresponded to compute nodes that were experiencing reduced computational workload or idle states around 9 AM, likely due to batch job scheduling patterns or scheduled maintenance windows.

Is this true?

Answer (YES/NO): NO